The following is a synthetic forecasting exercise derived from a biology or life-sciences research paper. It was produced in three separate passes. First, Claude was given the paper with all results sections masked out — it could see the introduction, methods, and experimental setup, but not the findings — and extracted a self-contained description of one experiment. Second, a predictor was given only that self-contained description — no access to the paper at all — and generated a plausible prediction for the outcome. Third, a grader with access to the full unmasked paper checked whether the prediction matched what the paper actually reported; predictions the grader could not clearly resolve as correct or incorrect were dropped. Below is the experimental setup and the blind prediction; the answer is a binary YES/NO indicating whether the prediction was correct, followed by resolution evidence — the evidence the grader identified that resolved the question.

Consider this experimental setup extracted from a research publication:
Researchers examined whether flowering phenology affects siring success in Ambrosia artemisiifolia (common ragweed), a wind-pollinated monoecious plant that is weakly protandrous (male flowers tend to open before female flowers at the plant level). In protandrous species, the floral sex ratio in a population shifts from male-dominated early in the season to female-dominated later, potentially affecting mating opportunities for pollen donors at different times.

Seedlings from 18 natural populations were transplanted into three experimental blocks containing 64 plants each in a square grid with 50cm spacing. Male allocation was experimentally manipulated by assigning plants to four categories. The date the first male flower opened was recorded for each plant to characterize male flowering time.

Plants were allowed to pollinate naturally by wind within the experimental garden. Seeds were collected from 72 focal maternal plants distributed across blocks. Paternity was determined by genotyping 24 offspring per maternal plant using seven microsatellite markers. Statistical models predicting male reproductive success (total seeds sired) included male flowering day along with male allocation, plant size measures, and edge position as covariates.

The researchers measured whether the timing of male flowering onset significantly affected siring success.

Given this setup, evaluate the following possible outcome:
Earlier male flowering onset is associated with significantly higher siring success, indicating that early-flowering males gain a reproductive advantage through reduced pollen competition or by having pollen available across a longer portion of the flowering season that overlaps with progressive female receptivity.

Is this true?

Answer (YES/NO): YES